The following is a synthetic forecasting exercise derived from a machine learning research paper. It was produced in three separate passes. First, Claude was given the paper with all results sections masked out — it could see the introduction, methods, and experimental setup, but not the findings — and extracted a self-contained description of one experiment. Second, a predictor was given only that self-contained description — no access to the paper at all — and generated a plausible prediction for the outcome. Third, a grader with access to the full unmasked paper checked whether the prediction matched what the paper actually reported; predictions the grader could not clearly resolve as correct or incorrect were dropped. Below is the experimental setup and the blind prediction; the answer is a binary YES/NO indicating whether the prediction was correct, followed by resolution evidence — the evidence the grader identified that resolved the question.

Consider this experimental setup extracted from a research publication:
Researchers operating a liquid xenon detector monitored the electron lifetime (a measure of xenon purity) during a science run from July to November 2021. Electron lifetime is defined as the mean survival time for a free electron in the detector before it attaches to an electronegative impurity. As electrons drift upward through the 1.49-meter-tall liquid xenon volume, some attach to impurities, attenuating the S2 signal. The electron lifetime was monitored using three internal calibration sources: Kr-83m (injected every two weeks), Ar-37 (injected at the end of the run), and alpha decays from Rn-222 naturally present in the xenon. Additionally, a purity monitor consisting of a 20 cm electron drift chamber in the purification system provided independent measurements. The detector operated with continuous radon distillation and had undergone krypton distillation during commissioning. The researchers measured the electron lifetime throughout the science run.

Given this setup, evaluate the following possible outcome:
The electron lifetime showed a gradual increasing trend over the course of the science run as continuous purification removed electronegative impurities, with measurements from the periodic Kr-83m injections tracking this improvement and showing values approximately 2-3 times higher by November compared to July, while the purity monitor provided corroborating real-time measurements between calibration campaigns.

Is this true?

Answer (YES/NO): NO